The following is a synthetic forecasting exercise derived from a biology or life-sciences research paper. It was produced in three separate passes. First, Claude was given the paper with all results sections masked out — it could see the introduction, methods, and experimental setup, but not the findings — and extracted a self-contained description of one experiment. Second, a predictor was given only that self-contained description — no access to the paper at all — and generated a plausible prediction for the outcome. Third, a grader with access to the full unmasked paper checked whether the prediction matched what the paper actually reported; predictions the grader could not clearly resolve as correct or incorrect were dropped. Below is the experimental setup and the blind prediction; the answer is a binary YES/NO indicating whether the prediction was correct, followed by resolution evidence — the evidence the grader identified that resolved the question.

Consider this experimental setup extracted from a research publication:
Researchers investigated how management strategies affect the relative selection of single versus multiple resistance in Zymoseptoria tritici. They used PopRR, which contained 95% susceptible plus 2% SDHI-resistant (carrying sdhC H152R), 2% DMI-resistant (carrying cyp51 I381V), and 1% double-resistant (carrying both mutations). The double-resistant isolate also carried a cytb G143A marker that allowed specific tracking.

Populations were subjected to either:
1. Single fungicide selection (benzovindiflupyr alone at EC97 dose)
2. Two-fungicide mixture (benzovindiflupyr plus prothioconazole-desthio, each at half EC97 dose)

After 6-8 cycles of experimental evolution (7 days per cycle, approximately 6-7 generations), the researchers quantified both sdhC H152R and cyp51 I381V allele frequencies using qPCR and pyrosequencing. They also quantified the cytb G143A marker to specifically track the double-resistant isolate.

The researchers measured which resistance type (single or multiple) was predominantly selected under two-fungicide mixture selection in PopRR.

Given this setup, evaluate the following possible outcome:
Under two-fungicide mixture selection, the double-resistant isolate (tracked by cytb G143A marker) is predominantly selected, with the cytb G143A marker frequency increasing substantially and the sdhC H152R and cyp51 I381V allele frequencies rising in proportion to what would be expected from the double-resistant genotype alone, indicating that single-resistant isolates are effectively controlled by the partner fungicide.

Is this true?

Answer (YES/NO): YES